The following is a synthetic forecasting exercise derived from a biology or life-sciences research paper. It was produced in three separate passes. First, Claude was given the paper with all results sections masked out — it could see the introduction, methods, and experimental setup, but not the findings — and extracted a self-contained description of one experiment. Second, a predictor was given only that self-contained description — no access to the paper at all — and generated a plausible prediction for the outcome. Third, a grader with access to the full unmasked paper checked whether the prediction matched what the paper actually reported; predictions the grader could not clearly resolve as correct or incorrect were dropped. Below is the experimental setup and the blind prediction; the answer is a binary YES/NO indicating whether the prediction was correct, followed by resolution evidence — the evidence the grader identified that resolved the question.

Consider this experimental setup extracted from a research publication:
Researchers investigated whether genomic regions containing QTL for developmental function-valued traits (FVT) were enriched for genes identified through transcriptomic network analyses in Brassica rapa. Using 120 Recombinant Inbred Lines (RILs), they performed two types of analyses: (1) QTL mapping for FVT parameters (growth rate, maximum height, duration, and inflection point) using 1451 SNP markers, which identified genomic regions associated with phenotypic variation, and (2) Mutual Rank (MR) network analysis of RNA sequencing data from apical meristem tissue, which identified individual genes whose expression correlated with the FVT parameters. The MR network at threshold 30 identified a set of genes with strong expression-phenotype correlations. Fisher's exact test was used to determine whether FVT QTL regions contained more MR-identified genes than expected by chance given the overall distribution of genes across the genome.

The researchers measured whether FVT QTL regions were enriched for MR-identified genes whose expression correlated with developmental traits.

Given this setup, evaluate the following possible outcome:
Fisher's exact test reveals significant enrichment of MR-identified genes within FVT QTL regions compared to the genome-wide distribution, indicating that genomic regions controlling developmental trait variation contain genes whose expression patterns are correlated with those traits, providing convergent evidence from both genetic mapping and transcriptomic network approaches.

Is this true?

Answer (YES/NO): YES